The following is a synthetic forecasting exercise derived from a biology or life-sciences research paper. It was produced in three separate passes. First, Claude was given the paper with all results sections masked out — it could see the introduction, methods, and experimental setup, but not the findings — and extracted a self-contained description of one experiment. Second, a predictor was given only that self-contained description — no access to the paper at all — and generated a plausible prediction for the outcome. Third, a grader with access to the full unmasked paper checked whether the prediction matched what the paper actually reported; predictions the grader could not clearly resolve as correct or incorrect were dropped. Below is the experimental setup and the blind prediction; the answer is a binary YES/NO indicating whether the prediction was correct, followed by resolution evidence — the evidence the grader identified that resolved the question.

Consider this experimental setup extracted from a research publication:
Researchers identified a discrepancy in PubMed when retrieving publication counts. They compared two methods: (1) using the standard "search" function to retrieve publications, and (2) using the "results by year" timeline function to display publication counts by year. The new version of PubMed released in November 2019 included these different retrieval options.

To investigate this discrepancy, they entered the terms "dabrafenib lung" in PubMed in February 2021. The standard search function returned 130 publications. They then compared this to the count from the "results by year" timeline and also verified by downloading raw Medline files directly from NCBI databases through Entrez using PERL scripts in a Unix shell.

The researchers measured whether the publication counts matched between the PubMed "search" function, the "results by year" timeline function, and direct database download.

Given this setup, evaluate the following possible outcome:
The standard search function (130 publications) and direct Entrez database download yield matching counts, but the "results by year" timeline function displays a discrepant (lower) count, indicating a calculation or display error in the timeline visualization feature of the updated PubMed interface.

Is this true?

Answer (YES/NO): NO